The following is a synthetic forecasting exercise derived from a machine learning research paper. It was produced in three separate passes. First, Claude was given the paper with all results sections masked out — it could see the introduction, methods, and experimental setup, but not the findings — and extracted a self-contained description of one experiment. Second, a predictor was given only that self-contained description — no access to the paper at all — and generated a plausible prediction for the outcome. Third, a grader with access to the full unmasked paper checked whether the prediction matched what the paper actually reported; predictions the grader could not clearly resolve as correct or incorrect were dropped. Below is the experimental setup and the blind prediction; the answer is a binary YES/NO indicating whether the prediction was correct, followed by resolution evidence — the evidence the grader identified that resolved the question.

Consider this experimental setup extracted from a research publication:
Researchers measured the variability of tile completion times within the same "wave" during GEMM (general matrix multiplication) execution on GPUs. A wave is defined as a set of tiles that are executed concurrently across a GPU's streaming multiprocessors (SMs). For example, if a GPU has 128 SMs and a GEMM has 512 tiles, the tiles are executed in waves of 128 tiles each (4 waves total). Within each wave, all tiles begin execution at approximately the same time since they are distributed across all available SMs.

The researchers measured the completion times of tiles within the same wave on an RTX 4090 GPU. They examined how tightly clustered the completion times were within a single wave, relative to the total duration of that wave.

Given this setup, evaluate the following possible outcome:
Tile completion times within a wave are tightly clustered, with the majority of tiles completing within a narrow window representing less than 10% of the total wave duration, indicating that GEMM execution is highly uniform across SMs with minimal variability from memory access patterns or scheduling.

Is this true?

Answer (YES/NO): YES